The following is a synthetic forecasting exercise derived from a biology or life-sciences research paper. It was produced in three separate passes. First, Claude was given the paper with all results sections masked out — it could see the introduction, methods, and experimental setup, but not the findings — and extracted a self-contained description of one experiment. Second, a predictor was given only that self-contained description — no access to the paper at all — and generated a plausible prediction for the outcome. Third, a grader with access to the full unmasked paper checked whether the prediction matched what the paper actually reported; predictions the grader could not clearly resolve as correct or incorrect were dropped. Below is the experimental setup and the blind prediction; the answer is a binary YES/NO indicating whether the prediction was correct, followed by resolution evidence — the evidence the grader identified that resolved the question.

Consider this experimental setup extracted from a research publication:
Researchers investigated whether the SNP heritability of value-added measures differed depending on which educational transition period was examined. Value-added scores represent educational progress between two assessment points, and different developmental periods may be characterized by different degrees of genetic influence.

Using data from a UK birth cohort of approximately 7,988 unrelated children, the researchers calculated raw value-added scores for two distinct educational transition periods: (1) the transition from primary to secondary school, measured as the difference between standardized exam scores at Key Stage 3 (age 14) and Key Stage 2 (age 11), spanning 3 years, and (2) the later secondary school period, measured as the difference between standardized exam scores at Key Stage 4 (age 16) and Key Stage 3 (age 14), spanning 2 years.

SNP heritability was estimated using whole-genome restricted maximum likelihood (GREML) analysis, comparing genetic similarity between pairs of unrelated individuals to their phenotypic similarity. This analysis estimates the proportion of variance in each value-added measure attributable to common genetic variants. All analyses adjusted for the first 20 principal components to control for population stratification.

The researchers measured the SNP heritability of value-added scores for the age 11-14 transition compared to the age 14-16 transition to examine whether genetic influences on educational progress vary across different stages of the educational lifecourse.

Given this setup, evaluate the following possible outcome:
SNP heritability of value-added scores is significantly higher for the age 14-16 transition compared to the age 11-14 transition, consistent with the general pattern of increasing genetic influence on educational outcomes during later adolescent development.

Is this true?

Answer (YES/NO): NO